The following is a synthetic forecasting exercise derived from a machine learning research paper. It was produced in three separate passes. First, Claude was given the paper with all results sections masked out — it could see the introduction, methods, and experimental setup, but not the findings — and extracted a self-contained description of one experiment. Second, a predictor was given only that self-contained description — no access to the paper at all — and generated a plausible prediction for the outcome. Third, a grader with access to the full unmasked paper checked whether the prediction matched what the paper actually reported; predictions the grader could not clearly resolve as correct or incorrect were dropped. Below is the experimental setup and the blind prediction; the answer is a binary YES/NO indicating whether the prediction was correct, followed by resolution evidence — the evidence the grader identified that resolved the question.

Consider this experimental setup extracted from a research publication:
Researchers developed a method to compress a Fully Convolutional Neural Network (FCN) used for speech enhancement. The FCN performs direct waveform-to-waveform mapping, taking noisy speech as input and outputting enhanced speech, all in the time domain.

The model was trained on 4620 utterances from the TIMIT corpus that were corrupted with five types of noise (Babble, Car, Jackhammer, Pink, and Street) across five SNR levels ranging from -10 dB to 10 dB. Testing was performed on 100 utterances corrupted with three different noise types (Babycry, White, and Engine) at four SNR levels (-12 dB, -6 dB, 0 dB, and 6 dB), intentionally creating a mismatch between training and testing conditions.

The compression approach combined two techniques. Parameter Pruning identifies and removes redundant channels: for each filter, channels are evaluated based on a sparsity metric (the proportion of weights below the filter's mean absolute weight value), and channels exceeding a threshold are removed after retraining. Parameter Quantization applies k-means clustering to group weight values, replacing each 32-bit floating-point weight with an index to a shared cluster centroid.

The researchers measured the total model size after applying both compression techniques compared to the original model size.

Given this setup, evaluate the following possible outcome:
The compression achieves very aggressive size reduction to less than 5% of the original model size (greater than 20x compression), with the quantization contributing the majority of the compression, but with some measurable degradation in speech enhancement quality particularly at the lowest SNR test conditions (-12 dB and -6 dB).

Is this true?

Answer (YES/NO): NO